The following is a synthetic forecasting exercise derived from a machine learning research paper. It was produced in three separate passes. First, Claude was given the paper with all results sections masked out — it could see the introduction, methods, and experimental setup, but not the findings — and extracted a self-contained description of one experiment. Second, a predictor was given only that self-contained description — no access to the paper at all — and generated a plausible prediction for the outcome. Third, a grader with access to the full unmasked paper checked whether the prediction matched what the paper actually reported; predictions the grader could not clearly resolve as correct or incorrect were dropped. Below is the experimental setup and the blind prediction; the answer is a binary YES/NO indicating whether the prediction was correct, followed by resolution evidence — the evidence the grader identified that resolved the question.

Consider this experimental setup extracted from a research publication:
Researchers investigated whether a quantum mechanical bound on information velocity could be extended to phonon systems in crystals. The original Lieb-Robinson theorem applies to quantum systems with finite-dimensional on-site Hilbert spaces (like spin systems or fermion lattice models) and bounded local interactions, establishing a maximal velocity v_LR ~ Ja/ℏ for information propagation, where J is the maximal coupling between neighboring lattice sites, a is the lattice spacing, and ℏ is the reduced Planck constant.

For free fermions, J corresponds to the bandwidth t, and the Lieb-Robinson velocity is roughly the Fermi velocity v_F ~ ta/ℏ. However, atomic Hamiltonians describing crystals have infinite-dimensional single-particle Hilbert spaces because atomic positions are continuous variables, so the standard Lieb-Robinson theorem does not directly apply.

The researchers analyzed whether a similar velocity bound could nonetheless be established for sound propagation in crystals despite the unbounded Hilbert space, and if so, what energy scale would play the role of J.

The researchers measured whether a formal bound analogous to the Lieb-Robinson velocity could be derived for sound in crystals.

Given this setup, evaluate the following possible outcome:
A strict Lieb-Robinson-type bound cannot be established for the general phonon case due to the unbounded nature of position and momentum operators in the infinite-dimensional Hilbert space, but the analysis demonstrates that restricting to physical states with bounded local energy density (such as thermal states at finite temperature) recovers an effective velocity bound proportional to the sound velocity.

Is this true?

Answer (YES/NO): NO